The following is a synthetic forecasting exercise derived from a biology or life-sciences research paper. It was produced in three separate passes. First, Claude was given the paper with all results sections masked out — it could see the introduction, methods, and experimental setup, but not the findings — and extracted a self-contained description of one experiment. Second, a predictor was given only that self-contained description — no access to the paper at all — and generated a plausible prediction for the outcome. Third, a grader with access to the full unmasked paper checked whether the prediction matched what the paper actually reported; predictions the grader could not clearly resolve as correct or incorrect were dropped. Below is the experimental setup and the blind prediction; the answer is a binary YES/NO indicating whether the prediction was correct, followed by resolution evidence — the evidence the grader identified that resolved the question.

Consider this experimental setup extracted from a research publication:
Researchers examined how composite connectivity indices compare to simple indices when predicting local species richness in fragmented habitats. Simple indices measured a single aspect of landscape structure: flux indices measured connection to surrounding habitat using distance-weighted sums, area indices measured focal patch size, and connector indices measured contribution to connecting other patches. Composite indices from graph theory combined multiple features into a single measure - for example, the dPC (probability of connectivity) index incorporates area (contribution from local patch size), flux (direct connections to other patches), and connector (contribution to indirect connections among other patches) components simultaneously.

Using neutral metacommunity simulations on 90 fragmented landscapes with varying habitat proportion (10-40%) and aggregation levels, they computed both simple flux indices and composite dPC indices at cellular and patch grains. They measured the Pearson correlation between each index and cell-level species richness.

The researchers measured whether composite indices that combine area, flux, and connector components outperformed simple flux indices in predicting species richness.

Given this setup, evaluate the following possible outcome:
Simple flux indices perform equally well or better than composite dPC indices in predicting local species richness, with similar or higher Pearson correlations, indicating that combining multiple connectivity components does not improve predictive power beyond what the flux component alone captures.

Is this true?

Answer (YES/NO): YES